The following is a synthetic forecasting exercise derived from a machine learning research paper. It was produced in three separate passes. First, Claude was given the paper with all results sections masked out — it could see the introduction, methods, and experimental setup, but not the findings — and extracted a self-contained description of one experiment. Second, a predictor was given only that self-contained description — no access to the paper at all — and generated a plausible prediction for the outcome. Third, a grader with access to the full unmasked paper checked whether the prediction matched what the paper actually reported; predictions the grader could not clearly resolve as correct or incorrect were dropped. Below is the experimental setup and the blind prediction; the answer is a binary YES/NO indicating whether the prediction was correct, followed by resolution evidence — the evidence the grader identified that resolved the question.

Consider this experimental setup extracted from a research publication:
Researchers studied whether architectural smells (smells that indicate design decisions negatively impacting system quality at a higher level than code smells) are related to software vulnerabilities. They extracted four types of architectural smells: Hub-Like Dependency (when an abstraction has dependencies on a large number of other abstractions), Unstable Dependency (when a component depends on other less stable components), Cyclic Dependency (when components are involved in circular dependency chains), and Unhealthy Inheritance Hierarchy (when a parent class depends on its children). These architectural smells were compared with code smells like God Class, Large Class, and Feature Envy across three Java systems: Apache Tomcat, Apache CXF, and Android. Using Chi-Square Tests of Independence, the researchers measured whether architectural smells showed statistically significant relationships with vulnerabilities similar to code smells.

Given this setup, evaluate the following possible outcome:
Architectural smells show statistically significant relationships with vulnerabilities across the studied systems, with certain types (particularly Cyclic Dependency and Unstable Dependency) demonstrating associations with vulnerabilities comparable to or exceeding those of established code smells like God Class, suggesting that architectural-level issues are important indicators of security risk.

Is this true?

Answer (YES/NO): NO